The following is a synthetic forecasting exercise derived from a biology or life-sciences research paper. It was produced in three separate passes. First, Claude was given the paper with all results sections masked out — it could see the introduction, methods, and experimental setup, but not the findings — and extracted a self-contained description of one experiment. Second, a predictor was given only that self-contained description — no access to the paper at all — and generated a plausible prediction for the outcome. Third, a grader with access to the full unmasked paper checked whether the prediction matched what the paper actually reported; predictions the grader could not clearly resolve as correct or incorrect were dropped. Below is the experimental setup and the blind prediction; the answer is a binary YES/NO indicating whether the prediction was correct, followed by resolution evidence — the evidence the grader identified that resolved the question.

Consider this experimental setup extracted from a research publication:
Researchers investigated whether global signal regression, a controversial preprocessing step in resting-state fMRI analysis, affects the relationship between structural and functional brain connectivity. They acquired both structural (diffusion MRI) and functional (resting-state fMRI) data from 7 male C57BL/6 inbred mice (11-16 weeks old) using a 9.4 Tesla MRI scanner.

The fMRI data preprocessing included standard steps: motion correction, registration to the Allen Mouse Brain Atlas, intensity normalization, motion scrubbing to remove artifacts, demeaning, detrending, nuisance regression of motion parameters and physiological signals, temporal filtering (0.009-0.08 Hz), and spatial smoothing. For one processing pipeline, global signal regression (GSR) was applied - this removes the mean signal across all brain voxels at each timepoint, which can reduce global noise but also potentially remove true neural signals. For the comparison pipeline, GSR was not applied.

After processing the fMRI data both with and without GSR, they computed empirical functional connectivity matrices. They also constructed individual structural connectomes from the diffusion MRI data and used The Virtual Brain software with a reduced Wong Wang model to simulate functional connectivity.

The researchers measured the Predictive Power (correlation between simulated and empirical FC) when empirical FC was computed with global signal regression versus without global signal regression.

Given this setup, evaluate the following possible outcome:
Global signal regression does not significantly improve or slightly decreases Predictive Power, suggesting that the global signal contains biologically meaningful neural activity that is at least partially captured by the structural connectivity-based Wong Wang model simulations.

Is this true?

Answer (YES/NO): NO